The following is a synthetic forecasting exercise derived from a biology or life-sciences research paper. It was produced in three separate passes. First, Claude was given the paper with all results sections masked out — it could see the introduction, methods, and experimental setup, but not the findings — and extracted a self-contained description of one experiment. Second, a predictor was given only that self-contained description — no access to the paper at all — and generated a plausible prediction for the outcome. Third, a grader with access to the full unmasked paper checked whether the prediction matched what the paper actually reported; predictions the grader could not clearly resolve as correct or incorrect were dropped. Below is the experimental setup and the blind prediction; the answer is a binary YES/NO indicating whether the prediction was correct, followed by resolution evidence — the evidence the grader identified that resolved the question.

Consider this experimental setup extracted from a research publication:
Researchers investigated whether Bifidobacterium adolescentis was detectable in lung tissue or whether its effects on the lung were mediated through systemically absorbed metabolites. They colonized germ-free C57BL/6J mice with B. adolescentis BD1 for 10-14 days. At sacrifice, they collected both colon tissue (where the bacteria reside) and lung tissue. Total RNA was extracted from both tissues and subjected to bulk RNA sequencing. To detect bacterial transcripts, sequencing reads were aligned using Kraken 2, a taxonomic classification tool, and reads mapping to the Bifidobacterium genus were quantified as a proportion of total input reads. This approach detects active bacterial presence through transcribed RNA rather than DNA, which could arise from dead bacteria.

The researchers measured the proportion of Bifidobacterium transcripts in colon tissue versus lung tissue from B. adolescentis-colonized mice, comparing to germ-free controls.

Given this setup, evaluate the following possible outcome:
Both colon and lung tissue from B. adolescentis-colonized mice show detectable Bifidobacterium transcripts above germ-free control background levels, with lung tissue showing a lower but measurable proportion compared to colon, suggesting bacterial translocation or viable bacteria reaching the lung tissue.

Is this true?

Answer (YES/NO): NO